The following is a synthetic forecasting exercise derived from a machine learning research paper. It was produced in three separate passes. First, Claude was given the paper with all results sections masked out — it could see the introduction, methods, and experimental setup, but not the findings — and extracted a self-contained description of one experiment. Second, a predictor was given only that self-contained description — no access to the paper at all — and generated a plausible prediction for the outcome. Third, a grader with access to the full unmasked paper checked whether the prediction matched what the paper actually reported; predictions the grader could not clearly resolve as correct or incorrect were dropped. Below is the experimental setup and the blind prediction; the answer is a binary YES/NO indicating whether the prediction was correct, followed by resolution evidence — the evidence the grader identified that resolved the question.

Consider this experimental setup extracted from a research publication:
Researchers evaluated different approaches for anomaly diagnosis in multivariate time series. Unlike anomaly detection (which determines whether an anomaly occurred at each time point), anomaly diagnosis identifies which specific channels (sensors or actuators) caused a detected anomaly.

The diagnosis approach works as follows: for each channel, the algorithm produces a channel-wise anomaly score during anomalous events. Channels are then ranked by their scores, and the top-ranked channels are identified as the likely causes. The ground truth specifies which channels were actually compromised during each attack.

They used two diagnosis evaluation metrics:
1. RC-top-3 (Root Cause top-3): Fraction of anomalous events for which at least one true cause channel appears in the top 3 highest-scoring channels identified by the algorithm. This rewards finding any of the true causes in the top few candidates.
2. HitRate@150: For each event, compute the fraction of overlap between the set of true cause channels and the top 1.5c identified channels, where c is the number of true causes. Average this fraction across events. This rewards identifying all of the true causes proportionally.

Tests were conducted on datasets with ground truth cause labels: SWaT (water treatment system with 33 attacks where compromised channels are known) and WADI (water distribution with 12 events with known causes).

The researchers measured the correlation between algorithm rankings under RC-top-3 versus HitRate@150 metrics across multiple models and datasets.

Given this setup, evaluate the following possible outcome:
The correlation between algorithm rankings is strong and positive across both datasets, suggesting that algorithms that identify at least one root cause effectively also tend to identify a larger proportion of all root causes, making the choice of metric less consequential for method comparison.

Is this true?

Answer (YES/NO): YES